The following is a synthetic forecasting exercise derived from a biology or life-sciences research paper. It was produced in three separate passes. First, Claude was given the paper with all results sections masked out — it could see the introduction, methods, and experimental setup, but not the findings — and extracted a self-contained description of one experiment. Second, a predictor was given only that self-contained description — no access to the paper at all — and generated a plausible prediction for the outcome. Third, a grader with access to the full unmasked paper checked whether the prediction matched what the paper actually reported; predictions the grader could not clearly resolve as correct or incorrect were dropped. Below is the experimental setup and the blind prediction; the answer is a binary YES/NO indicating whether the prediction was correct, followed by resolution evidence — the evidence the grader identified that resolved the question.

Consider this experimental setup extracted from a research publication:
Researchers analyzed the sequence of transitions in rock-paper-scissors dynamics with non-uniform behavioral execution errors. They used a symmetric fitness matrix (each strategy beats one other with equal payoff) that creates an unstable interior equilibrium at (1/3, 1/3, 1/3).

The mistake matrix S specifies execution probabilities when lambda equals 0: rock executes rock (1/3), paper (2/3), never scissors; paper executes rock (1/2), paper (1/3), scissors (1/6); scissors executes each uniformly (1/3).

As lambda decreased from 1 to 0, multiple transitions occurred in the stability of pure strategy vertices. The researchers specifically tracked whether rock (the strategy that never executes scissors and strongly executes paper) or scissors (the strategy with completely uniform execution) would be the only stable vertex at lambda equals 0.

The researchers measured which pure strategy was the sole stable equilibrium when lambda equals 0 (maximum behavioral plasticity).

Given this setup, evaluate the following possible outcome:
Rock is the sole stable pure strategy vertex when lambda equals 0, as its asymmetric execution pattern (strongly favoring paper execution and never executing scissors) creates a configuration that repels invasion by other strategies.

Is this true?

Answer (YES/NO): YES